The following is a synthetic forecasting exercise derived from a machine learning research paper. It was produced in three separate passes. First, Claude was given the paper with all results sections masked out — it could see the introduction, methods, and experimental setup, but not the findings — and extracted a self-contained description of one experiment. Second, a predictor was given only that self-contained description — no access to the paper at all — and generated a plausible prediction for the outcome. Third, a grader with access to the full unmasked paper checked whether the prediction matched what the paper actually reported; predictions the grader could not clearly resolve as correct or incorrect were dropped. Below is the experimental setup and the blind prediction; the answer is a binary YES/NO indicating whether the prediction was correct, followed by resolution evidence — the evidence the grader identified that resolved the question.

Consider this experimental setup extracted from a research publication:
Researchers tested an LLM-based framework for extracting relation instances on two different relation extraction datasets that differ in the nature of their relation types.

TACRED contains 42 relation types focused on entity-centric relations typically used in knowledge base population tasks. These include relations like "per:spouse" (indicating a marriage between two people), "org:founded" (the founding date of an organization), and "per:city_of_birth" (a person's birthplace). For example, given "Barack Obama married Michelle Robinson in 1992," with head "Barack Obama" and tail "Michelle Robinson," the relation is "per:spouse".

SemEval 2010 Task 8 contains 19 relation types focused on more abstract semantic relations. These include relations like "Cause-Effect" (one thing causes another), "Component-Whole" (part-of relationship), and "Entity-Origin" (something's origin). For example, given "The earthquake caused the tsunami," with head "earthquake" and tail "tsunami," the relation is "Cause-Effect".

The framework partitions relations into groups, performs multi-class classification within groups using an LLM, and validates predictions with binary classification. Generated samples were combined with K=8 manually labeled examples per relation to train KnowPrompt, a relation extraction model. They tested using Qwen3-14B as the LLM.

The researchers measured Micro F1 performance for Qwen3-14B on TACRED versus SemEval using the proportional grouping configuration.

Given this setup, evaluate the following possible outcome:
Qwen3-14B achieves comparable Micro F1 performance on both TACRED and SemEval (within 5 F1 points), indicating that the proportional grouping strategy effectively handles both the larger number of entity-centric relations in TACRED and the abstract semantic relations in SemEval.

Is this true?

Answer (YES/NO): NO